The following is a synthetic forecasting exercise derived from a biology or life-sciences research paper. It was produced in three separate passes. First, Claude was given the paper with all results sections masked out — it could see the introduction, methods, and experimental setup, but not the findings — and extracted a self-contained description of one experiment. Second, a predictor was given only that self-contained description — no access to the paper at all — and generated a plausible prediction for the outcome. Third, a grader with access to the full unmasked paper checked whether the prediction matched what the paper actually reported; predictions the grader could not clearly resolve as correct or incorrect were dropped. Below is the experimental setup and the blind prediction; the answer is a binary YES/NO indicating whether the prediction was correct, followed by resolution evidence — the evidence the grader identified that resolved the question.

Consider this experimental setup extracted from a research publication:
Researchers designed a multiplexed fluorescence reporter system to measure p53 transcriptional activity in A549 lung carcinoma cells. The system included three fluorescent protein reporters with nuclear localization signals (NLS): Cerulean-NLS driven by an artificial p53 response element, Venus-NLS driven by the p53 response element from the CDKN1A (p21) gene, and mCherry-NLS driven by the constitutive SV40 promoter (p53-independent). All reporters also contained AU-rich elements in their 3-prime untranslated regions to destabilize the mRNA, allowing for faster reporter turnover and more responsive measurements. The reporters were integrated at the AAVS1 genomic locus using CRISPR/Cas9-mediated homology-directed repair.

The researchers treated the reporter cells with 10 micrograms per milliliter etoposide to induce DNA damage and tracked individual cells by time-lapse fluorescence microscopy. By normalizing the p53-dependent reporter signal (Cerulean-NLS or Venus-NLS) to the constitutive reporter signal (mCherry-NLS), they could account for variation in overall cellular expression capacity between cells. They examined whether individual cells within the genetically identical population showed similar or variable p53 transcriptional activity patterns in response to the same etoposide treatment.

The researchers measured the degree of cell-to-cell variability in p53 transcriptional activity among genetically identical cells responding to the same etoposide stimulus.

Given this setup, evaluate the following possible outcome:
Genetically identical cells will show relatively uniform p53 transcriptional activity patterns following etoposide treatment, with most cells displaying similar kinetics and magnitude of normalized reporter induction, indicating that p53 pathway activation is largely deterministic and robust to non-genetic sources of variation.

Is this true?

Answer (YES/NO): NO